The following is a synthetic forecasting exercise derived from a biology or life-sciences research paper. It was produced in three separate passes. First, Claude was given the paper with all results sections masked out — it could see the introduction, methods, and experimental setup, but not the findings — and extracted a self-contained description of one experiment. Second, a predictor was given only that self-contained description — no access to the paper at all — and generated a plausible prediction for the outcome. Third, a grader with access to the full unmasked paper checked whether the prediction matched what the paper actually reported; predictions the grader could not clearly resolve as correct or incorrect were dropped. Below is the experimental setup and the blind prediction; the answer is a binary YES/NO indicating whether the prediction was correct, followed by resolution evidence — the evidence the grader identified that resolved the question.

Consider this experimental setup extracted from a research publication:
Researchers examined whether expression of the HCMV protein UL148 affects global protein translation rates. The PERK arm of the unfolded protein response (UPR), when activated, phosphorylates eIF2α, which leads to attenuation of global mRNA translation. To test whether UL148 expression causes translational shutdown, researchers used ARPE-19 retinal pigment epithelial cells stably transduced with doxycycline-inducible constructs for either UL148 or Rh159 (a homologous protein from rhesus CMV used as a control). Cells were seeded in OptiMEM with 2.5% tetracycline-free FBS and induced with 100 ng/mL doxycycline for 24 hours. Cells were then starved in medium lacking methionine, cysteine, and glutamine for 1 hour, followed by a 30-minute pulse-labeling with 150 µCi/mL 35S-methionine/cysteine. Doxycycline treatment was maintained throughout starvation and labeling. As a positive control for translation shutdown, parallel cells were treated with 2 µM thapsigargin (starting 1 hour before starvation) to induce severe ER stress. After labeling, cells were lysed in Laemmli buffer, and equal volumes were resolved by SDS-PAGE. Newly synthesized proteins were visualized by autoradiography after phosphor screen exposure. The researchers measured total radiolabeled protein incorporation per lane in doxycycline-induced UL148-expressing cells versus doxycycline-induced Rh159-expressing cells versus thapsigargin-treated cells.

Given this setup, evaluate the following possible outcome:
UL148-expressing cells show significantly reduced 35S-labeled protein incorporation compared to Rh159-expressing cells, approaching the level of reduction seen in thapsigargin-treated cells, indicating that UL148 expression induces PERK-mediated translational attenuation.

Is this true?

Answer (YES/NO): YES